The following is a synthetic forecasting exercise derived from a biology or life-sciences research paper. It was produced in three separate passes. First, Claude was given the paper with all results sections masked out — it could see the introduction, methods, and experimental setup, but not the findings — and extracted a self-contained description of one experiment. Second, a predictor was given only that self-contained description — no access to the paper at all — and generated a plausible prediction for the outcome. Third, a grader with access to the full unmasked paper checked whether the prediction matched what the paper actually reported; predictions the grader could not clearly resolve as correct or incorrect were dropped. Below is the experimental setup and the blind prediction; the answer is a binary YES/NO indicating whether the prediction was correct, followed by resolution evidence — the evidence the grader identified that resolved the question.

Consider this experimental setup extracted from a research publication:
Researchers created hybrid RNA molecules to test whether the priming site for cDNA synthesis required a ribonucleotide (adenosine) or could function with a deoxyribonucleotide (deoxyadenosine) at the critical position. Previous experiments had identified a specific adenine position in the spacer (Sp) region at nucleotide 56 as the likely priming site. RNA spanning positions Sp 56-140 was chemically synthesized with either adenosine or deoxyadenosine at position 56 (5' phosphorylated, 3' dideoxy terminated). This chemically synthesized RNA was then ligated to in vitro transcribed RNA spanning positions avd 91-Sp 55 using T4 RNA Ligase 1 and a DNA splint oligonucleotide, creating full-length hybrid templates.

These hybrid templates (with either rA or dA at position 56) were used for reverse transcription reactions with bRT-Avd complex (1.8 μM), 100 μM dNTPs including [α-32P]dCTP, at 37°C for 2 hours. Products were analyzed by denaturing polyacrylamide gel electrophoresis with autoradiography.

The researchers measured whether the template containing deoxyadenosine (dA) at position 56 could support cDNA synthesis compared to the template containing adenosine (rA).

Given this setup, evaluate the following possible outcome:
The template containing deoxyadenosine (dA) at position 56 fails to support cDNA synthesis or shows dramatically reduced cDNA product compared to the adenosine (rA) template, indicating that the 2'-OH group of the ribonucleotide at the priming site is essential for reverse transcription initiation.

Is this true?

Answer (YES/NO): YES